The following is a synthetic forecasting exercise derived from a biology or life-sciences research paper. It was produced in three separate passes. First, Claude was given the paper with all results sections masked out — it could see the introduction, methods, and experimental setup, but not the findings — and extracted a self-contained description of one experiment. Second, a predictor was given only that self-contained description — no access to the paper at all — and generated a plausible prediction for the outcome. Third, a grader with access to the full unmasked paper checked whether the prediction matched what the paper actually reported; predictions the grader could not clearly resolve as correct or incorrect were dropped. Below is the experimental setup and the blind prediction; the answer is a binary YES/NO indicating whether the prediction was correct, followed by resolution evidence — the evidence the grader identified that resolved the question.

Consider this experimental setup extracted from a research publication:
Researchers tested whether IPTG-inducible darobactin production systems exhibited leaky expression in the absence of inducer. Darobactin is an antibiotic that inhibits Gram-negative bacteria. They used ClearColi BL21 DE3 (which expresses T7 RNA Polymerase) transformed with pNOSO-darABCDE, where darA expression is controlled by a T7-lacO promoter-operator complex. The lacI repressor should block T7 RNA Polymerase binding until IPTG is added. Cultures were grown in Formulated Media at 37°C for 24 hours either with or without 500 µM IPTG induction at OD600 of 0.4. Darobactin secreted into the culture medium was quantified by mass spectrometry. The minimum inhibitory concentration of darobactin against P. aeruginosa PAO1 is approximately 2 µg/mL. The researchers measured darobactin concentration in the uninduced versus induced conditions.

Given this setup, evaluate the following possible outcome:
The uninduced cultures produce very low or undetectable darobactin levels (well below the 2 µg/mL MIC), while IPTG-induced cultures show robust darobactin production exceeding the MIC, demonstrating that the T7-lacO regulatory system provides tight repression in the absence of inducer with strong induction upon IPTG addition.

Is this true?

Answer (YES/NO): NO